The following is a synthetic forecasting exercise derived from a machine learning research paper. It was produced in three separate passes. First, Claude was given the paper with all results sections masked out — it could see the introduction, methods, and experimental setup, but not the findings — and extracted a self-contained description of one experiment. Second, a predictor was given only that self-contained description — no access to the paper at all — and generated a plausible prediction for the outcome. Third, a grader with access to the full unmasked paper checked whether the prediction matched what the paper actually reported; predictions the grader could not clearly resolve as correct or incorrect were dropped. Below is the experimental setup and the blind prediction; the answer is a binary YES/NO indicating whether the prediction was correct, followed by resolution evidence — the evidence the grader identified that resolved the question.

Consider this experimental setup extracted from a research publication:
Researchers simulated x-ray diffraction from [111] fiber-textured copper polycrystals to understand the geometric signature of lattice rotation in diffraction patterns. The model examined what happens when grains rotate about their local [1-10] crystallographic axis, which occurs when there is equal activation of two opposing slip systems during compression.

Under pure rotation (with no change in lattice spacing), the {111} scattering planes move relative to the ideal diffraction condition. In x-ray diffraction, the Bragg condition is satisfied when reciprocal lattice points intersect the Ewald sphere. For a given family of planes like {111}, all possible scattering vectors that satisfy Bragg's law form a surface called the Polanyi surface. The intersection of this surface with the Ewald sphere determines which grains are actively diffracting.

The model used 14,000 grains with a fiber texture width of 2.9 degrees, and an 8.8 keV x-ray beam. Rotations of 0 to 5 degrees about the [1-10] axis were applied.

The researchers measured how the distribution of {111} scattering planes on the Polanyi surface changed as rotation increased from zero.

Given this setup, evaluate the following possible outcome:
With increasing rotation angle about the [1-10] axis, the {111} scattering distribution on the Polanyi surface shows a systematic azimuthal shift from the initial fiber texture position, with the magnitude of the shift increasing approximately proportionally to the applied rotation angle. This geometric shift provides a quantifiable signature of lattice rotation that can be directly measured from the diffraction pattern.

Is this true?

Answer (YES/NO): NO